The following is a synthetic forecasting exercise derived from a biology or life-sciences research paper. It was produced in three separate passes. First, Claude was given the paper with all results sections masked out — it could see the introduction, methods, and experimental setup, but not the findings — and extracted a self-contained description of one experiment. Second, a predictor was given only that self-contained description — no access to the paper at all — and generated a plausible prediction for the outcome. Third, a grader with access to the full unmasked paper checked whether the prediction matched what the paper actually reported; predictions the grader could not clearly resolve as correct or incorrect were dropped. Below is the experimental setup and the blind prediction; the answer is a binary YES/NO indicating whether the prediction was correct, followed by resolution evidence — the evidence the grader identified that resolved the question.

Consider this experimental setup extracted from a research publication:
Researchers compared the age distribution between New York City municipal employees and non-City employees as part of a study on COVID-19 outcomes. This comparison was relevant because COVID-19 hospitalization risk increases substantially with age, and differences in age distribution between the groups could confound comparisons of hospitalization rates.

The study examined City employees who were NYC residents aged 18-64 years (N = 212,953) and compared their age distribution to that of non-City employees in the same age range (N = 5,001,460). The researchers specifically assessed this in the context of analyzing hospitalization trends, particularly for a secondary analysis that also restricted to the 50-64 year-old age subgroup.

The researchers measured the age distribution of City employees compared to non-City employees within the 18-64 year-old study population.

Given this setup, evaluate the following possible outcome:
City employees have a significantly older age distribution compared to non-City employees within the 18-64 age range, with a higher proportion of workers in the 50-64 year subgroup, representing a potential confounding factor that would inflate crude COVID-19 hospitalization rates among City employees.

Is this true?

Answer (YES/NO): NO